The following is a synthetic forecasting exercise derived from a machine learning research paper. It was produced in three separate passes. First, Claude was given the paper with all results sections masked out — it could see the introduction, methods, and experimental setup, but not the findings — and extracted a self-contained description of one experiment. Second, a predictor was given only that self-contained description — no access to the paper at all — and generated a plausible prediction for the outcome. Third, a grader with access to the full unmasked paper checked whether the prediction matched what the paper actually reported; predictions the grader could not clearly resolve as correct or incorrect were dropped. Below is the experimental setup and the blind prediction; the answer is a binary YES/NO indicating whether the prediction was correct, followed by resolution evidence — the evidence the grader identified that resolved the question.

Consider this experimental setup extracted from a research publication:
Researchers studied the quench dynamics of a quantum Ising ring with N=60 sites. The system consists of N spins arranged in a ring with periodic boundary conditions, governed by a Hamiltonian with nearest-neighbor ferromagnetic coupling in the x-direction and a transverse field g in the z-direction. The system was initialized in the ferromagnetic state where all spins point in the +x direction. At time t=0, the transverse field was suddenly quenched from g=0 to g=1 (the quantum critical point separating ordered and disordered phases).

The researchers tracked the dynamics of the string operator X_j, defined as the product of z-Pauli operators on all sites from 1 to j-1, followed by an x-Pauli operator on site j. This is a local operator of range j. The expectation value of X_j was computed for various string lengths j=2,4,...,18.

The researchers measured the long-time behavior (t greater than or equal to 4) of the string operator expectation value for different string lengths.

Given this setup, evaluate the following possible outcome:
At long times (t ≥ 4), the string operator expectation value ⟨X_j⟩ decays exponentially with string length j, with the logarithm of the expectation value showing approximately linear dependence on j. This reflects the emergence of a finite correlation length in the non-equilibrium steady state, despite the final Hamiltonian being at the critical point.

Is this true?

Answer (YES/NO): NO